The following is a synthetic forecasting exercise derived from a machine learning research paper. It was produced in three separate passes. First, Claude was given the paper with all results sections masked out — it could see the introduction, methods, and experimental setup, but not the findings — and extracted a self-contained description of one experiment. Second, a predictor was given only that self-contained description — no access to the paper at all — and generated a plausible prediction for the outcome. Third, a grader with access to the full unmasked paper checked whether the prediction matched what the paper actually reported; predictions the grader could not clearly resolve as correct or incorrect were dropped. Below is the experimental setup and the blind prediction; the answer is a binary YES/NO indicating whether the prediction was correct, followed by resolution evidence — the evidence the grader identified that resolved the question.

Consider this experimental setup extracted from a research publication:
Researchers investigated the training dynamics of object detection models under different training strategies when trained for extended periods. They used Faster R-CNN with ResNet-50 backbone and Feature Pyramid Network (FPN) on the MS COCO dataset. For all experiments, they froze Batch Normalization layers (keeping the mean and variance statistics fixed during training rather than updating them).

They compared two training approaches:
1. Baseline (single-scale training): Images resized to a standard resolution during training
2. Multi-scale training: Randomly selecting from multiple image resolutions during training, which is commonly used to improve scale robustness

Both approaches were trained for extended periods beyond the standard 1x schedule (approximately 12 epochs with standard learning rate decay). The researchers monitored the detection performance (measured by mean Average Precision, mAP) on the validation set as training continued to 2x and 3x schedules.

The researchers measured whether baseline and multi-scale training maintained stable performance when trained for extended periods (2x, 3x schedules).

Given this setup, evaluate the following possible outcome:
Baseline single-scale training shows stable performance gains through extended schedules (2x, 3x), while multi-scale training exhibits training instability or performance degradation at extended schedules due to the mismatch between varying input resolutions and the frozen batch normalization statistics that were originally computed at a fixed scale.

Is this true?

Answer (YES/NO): NO